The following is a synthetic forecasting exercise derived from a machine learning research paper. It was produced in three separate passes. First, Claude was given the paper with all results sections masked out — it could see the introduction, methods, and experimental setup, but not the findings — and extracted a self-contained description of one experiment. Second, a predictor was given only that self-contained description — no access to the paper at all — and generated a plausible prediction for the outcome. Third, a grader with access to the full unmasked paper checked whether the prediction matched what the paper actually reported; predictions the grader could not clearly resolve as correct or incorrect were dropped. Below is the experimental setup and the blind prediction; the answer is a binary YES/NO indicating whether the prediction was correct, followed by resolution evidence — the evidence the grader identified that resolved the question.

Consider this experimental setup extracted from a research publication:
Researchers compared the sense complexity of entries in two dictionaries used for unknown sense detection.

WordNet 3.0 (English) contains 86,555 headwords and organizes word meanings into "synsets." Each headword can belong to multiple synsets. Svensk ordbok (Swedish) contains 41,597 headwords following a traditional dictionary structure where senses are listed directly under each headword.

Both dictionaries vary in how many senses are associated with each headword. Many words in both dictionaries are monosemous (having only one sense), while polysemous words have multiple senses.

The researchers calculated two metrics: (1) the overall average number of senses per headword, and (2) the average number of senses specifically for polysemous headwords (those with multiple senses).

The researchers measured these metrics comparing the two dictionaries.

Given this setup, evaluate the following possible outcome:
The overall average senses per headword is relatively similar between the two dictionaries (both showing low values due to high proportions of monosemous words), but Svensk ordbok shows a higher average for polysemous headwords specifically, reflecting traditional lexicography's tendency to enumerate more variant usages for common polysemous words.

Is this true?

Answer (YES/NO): YES